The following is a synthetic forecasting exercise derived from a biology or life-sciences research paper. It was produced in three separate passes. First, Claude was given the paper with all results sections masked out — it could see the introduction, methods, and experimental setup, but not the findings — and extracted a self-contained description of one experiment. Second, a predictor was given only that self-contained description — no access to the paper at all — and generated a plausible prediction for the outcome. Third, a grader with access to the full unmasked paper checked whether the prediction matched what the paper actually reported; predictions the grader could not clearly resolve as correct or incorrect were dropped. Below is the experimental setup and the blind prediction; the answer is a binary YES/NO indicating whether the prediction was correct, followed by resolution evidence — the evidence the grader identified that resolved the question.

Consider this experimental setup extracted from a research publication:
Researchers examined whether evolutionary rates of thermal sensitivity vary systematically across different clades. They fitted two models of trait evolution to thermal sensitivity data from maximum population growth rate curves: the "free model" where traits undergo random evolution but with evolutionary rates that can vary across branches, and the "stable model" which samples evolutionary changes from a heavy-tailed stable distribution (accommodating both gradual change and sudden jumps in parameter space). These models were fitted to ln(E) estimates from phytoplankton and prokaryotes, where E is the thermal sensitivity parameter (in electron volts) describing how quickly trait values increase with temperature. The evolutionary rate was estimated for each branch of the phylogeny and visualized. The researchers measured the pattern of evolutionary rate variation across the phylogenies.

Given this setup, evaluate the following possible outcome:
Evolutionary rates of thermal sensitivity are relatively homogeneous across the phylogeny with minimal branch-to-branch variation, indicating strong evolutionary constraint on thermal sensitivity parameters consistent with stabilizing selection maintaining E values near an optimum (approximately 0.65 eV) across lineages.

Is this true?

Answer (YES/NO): NO